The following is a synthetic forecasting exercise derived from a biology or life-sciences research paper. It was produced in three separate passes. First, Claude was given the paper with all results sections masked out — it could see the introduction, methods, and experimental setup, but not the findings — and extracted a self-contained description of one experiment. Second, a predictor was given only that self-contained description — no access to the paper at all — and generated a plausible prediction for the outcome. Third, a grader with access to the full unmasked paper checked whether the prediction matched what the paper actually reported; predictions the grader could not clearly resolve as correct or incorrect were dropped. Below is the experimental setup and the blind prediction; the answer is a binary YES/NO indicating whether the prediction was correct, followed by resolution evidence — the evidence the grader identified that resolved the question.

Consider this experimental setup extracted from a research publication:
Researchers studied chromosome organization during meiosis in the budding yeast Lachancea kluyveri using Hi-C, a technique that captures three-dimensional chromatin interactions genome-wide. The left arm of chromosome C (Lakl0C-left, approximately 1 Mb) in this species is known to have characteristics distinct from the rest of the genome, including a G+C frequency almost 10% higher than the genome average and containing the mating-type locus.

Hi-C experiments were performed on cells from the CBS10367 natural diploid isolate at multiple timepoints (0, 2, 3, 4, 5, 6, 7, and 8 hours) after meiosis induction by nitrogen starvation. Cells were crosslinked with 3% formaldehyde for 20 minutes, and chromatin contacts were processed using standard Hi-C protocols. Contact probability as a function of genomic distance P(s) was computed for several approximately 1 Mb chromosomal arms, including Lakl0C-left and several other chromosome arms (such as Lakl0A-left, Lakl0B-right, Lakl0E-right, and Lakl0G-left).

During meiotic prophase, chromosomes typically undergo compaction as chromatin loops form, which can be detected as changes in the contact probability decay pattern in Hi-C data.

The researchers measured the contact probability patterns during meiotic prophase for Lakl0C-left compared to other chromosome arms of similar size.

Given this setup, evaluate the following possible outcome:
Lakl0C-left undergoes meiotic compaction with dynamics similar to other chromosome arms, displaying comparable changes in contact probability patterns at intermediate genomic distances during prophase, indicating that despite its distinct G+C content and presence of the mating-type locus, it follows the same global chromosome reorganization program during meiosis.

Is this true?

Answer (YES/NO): YES